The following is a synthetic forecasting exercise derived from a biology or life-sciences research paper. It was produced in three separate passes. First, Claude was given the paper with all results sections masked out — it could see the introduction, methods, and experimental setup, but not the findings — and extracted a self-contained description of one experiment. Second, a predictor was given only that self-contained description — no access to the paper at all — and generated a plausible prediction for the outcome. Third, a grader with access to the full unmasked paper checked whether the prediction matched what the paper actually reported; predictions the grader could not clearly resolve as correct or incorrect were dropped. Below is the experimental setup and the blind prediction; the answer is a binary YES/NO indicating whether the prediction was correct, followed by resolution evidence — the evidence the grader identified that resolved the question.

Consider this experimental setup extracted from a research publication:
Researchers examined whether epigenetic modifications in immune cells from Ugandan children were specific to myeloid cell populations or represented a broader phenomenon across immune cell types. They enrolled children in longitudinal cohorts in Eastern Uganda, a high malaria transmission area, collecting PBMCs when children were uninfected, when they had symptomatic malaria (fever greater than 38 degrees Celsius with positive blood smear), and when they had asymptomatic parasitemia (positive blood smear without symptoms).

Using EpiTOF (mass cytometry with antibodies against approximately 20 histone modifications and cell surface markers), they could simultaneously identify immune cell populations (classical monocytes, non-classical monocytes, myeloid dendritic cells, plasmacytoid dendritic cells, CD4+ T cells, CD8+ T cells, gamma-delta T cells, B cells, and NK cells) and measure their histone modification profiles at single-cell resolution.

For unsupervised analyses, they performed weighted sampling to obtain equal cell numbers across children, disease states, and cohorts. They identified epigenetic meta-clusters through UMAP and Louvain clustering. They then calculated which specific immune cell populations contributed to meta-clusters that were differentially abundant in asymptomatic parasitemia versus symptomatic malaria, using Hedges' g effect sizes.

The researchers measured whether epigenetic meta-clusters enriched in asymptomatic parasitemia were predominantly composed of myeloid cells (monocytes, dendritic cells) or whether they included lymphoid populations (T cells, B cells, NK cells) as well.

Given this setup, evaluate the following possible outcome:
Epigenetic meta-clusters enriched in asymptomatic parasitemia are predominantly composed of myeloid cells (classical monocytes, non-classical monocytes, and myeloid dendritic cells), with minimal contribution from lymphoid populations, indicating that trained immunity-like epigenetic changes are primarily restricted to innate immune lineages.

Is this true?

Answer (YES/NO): NO